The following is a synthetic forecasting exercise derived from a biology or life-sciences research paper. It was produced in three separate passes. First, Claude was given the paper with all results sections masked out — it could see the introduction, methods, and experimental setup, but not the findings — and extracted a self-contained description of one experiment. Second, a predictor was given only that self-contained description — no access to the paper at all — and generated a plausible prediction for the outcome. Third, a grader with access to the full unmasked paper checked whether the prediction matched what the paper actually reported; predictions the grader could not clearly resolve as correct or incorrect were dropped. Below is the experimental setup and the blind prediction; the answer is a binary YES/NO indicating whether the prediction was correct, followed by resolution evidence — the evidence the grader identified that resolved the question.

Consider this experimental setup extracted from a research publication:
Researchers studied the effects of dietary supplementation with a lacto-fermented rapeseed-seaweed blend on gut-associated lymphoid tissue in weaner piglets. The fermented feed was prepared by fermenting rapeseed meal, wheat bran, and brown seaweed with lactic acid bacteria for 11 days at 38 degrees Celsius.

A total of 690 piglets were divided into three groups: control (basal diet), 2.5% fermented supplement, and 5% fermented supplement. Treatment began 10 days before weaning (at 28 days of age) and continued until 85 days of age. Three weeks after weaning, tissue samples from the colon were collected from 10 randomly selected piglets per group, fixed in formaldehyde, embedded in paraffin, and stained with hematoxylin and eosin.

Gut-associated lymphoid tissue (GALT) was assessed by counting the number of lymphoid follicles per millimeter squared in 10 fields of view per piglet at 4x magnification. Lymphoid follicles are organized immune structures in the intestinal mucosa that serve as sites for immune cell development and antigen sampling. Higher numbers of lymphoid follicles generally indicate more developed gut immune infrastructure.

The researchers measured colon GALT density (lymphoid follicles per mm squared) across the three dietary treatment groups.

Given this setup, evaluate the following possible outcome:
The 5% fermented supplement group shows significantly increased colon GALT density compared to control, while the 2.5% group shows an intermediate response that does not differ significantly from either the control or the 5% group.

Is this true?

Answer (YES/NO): NO